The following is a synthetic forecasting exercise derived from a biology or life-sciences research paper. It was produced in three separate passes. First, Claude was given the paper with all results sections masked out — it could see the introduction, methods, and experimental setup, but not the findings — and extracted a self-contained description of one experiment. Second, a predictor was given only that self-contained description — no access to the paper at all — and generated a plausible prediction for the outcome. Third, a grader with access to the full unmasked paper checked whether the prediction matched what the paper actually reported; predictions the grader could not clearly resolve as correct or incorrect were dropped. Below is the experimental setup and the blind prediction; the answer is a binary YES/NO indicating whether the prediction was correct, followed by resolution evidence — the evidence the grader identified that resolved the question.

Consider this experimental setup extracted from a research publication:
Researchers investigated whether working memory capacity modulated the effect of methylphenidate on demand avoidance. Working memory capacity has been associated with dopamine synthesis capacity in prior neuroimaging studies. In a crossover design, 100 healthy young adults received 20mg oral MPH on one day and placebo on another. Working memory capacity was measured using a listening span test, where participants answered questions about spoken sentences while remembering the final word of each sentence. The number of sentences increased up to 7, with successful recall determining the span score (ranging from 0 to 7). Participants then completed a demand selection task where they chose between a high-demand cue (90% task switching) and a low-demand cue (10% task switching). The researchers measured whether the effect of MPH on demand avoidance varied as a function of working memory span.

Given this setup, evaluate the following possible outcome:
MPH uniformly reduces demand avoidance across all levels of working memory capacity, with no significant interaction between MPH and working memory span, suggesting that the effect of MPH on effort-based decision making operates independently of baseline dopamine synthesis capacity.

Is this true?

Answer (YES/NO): NO